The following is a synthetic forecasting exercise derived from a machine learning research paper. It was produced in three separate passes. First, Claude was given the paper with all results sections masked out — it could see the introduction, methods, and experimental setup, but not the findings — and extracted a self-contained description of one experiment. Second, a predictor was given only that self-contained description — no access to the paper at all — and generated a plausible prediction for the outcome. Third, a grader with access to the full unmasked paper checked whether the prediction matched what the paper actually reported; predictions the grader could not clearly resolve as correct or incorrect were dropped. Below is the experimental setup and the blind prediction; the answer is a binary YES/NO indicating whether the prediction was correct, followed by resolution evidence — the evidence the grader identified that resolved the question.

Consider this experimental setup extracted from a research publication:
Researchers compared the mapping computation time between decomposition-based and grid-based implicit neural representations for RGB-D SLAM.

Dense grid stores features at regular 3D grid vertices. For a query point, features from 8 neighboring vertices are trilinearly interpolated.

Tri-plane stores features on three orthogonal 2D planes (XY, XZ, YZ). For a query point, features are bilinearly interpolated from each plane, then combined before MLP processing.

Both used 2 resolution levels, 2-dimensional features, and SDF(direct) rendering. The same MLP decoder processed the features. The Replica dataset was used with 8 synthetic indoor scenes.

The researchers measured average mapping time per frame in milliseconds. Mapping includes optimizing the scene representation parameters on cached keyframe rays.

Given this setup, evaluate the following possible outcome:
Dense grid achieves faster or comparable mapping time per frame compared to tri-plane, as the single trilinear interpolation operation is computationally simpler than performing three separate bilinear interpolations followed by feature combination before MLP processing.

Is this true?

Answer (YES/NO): YES